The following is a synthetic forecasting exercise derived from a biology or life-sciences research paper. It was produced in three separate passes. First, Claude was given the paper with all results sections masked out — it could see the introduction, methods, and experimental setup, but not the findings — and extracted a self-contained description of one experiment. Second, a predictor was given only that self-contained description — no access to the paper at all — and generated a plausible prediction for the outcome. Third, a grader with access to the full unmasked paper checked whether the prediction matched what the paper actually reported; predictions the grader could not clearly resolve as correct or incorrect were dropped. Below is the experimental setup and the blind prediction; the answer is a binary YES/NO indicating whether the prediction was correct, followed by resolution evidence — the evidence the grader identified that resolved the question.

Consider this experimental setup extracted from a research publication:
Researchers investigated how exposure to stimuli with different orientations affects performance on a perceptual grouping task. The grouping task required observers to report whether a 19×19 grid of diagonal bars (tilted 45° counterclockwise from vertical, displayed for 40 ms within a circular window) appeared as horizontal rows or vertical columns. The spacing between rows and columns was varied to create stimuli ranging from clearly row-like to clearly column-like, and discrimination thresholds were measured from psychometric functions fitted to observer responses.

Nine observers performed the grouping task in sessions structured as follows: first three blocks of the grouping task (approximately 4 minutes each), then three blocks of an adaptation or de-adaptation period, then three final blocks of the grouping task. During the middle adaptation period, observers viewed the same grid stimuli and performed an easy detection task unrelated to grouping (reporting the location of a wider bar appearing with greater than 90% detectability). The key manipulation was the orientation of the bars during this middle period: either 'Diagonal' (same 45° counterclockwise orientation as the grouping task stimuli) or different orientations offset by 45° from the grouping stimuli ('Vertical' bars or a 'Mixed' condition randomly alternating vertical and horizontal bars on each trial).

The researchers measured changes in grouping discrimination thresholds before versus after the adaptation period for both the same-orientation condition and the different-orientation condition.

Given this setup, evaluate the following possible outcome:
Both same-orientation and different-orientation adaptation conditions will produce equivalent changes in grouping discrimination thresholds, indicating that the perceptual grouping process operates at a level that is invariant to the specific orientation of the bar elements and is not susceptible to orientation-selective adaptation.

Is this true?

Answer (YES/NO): NO